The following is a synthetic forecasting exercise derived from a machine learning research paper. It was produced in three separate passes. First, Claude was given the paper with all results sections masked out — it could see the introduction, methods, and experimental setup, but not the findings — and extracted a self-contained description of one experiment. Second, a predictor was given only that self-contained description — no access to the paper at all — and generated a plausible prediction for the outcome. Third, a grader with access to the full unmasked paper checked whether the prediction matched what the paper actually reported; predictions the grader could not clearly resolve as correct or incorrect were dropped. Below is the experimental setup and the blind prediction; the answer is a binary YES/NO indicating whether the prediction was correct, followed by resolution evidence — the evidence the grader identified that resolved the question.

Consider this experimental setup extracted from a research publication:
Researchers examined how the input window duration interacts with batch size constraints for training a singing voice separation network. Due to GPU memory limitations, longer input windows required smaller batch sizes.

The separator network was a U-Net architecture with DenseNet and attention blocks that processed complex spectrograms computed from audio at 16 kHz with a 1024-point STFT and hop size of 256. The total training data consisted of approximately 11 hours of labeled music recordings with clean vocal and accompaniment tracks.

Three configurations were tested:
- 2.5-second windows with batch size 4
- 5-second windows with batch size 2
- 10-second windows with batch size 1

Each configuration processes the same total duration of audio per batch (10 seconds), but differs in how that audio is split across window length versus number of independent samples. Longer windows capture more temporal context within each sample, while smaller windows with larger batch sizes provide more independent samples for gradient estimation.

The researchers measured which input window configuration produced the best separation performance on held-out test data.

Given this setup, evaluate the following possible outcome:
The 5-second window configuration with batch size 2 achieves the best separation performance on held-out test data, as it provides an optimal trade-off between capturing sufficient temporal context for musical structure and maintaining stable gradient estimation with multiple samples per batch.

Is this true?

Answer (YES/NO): NO